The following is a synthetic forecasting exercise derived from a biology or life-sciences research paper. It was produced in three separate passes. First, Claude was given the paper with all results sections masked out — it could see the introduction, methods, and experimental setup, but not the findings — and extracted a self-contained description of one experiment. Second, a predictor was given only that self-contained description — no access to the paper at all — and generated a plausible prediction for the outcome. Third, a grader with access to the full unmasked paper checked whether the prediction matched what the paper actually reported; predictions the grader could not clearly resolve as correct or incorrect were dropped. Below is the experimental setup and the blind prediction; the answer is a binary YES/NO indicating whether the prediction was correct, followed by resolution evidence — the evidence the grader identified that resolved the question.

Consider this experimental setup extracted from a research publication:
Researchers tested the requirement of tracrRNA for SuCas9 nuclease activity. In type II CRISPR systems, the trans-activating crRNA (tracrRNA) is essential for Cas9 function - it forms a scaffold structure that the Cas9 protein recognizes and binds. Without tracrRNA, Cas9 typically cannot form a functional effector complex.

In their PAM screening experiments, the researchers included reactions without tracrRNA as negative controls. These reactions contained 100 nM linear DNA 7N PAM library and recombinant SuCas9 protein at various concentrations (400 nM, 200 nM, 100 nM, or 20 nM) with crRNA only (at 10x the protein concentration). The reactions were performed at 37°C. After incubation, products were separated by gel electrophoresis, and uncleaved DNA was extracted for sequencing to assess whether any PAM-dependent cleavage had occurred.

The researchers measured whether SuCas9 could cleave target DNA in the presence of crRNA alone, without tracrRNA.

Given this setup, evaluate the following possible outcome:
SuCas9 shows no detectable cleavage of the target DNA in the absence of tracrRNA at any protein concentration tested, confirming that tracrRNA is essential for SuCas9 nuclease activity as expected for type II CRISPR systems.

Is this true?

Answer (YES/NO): YES